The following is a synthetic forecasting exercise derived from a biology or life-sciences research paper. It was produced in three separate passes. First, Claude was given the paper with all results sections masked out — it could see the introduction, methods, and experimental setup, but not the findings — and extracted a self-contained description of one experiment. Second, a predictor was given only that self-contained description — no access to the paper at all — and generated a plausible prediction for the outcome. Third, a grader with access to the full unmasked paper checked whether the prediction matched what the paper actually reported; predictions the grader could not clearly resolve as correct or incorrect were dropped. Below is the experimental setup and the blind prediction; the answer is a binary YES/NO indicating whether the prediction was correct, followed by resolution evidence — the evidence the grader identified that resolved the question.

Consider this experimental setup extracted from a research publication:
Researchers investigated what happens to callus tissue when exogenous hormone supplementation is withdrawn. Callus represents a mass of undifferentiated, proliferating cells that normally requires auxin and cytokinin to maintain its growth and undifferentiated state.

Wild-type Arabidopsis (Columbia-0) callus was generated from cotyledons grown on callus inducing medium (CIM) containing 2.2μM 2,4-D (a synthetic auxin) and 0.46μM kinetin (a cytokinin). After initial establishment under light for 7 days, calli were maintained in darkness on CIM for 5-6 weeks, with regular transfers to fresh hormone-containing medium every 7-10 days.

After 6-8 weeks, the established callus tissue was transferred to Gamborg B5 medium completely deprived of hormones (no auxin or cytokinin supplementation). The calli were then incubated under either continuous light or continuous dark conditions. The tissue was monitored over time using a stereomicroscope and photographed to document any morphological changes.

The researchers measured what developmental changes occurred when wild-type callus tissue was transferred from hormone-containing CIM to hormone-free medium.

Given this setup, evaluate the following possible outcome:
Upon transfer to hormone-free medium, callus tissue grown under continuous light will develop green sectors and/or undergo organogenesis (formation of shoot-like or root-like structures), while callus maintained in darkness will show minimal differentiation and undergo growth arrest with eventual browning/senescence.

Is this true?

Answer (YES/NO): NO